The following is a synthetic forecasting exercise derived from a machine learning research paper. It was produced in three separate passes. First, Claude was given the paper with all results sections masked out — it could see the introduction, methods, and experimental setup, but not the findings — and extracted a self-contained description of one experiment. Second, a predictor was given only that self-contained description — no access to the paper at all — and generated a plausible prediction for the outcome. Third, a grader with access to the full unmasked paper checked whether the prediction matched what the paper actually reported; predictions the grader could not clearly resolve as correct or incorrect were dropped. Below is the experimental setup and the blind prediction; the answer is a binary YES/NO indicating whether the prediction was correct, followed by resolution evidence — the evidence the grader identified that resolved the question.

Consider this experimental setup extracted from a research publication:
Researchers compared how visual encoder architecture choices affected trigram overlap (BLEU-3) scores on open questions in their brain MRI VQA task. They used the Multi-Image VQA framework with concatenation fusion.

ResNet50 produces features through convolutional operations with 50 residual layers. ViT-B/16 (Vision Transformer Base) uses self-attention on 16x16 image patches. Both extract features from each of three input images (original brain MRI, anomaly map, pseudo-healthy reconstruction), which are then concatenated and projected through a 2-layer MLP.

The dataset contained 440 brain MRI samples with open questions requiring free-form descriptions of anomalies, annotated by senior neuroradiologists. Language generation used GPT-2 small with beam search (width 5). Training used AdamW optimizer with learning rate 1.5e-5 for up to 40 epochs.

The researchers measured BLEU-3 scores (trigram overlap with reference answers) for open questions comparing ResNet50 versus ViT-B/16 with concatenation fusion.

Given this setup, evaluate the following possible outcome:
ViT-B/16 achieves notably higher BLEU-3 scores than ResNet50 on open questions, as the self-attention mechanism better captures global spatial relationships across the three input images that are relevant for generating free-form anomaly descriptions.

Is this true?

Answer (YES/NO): YES